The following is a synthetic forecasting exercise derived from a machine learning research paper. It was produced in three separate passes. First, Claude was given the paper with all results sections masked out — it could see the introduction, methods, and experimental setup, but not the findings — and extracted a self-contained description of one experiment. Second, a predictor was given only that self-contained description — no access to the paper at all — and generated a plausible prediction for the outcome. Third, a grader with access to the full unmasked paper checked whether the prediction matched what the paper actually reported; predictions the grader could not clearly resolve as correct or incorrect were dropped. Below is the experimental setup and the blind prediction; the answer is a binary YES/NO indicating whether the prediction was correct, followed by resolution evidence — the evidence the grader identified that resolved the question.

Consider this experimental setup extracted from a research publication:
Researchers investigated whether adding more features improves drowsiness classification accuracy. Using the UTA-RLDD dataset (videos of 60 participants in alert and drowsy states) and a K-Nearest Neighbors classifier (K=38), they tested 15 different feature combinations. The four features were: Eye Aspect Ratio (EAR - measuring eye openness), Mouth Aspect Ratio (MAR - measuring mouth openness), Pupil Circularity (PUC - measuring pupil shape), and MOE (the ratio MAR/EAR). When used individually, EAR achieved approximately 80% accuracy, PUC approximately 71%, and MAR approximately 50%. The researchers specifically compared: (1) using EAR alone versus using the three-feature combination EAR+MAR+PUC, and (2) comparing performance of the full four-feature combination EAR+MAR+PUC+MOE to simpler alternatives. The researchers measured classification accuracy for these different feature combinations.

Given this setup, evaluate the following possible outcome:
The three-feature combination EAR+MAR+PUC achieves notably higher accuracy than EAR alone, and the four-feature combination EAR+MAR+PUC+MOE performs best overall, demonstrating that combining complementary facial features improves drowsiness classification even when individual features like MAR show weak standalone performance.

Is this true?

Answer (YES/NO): NO